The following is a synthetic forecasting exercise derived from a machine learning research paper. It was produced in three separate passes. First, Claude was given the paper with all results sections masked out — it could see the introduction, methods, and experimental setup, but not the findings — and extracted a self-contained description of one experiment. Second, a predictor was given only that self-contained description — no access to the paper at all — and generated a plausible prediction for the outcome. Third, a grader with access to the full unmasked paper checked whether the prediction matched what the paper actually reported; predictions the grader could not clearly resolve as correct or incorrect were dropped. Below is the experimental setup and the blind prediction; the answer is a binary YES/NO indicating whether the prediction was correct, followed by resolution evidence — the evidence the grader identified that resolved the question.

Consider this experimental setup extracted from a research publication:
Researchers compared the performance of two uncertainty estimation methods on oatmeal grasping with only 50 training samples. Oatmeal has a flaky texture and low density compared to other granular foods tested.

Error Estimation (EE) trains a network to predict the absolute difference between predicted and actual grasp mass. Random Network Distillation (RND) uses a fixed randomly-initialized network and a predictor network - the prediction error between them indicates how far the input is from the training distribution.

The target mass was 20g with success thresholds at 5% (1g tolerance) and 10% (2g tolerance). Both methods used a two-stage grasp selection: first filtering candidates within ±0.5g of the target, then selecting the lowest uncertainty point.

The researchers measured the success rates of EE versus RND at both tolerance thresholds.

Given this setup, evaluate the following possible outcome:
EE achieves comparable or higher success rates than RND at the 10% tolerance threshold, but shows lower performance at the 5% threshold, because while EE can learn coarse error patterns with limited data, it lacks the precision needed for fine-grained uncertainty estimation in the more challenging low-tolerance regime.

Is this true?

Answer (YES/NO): NO